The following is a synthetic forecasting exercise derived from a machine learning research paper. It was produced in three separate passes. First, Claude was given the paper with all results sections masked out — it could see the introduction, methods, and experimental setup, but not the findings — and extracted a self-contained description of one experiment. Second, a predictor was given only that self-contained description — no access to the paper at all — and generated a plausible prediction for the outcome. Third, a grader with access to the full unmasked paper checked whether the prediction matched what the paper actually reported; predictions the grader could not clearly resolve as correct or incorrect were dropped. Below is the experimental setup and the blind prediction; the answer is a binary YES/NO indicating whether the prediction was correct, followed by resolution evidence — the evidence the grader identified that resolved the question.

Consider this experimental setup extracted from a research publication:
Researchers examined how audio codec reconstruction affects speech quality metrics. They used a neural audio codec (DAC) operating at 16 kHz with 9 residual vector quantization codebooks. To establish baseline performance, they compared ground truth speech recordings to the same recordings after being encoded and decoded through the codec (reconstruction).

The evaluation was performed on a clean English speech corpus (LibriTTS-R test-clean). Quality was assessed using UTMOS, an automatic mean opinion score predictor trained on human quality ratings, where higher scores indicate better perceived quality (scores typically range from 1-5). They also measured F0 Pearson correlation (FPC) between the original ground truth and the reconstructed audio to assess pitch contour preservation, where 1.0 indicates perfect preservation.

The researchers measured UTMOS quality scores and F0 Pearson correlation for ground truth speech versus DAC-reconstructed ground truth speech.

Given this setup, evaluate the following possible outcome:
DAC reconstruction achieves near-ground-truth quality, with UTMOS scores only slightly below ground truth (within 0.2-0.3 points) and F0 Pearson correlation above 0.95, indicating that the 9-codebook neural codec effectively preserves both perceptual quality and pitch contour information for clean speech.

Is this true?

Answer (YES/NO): NO